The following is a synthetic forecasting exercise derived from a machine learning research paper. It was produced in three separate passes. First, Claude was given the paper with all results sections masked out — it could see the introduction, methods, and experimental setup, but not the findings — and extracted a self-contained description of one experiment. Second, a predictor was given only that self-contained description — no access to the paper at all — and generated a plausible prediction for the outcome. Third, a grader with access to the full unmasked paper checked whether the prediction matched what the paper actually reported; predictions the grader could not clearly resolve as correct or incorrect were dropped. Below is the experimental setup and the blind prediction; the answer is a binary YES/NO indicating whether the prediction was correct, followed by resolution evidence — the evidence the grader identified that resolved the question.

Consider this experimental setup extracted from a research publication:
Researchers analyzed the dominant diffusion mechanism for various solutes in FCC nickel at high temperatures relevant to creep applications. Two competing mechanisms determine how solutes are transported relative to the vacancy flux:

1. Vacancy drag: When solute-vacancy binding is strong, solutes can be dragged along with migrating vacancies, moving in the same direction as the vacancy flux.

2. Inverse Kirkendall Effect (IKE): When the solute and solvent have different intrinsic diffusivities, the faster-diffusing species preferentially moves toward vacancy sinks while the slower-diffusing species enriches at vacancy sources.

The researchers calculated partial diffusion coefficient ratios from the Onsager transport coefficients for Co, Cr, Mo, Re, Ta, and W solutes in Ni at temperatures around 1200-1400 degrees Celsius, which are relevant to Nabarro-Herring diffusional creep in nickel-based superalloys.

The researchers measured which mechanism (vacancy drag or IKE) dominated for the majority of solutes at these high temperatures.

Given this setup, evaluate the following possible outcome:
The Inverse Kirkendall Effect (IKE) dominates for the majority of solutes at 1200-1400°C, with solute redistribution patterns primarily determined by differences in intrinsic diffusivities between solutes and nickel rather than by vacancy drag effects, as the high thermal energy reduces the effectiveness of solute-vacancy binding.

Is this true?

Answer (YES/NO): YES